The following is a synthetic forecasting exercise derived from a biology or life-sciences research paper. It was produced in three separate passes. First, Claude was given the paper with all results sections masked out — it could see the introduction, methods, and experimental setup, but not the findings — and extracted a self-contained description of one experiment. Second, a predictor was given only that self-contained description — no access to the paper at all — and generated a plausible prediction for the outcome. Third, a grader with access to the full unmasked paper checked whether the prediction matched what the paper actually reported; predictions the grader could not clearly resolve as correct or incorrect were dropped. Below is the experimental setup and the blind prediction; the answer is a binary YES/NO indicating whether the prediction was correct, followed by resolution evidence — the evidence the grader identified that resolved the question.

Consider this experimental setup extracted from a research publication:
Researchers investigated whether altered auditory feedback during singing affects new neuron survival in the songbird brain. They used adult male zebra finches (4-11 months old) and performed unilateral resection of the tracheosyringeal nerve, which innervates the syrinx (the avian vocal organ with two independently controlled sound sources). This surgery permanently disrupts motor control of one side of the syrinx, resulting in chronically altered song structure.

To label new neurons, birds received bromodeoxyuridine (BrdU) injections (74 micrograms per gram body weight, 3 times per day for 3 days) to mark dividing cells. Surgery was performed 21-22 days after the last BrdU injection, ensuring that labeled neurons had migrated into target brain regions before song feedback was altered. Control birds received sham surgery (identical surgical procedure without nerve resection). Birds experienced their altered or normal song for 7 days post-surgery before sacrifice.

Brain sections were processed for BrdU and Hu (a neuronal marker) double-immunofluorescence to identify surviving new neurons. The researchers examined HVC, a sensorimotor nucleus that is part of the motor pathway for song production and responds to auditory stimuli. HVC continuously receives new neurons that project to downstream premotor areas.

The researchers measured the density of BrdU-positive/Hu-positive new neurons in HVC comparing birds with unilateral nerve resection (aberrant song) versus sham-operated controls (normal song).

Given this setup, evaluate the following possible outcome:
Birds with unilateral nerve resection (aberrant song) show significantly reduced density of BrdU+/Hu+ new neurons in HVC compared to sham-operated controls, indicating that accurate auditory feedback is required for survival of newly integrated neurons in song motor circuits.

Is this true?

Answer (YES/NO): NO